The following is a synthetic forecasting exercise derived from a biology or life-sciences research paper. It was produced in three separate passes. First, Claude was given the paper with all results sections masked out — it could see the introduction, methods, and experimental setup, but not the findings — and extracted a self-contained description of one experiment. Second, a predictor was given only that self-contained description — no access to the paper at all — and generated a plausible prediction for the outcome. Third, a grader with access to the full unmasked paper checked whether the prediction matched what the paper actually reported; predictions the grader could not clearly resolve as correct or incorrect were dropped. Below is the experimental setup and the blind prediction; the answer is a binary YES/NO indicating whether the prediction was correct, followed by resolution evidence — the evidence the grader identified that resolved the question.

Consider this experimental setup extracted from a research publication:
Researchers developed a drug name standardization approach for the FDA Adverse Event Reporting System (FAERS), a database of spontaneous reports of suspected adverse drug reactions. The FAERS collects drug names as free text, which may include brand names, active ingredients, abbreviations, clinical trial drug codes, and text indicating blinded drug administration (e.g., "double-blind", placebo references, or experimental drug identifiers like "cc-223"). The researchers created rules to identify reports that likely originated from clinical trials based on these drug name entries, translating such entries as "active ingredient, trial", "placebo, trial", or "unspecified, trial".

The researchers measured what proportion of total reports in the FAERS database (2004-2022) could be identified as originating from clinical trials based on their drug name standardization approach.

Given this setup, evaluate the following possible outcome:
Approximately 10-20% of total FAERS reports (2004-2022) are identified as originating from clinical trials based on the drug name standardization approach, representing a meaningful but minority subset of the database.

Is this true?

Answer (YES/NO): NO